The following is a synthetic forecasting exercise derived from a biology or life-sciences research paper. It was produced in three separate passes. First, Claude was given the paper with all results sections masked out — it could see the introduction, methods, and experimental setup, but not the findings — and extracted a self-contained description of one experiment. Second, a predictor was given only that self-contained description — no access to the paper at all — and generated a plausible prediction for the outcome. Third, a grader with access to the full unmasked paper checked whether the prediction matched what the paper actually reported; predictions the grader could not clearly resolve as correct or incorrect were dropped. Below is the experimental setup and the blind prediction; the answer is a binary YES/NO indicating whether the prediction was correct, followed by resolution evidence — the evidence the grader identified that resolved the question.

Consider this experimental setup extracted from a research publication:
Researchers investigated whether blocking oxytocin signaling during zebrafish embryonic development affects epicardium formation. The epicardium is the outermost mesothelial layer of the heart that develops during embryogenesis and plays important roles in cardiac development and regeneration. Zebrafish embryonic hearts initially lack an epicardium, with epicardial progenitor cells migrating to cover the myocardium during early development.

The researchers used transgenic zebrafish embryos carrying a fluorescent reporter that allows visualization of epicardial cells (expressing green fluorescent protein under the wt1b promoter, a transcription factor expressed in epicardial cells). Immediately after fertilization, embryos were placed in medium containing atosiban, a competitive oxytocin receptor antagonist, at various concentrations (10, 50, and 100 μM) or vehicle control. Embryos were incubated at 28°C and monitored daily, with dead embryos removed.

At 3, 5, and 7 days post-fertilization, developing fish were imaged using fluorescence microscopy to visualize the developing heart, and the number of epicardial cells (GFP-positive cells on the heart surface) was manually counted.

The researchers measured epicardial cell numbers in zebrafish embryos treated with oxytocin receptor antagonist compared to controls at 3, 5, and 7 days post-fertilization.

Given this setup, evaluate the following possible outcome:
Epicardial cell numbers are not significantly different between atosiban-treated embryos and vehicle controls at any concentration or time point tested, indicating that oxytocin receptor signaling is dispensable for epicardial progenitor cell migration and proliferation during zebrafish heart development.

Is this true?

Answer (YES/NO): NO